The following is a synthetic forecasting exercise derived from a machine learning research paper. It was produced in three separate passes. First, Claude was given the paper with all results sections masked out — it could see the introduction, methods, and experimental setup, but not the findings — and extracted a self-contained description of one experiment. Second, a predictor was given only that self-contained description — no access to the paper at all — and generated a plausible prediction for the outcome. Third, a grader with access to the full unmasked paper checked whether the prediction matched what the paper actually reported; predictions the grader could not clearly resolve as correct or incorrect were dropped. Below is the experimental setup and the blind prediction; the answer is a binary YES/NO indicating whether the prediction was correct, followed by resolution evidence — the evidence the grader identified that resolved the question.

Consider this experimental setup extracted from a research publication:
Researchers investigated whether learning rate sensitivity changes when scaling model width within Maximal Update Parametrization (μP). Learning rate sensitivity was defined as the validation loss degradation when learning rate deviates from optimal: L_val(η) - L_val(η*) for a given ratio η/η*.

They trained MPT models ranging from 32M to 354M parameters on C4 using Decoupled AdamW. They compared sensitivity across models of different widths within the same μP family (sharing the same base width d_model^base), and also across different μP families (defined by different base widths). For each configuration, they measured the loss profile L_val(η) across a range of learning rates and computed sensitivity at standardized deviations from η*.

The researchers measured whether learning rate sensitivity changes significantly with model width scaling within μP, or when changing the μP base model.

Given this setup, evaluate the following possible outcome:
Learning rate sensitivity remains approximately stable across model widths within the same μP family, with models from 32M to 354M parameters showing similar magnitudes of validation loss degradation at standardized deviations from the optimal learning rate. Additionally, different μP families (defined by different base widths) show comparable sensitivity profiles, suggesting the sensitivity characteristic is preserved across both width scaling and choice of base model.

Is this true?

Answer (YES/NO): YES